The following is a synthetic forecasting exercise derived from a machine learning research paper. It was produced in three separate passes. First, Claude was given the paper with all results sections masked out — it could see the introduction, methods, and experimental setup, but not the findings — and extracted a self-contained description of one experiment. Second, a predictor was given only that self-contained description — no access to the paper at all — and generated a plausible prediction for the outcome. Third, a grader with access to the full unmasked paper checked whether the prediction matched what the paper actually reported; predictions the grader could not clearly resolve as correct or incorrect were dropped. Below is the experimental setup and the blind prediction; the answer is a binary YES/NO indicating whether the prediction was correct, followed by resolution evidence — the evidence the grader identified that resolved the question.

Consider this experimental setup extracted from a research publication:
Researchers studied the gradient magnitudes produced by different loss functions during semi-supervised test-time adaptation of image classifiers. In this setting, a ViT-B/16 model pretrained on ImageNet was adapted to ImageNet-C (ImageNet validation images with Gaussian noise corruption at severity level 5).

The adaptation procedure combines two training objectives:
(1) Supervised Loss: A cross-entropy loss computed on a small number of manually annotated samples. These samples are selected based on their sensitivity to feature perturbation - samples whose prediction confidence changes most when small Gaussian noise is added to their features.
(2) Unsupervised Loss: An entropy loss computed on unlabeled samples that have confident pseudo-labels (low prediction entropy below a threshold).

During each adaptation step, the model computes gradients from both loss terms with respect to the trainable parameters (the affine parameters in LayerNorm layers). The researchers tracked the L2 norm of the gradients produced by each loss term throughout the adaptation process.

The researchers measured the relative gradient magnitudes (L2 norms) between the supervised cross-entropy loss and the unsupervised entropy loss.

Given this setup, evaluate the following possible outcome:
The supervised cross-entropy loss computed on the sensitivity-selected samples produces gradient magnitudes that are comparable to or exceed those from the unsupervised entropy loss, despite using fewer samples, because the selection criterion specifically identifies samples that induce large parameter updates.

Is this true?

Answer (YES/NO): NO